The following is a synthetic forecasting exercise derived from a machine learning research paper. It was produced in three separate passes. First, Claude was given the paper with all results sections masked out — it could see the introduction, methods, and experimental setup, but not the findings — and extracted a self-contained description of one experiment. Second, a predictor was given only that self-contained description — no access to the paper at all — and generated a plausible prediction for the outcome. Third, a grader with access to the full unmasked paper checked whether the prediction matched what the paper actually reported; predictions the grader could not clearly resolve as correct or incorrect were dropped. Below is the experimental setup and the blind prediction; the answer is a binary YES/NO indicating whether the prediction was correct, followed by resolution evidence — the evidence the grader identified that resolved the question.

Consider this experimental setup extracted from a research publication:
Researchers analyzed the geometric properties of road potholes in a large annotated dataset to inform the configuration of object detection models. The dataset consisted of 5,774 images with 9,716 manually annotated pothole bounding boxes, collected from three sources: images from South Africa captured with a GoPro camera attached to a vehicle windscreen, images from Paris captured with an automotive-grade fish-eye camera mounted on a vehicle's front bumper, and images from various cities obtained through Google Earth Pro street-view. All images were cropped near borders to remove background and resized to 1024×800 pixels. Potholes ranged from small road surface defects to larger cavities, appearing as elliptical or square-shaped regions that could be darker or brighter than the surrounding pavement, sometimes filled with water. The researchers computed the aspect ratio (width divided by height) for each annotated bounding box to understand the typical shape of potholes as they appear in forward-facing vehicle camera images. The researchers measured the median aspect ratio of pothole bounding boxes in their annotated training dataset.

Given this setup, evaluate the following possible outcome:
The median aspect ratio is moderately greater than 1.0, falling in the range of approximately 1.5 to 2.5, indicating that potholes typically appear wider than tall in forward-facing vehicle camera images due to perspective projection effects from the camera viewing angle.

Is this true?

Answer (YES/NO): NO